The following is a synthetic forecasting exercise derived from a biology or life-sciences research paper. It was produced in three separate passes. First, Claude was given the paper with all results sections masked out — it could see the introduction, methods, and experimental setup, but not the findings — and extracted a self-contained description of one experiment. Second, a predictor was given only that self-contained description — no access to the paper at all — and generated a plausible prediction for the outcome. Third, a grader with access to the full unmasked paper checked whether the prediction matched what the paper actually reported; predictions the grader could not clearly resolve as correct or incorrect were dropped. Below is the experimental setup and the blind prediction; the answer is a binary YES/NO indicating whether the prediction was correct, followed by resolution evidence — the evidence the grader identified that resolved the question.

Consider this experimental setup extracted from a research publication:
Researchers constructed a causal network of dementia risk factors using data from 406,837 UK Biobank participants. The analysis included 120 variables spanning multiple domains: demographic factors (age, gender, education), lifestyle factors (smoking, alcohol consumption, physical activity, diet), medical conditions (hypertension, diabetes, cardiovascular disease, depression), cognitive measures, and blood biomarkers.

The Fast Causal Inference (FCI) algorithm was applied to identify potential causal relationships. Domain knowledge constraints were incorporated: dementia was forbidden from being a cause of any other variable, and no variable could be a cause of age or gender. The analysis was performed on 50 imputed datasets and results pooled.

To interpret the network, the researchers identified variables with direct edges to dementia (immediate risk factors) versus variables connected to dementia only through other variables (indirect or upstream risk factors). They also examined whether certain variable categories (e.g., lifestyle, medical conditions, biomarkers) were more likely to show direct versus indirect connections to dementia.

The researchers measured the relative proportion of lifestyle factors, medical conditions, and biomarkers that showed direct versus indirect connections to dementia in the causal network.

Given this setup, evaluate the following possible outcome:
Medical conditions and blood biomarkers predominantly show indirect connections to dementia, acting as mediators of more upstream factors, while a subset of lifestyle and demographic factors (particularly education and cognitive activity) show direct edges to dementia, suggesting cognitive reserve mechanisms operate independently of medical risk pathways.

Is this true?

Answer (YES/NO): NO